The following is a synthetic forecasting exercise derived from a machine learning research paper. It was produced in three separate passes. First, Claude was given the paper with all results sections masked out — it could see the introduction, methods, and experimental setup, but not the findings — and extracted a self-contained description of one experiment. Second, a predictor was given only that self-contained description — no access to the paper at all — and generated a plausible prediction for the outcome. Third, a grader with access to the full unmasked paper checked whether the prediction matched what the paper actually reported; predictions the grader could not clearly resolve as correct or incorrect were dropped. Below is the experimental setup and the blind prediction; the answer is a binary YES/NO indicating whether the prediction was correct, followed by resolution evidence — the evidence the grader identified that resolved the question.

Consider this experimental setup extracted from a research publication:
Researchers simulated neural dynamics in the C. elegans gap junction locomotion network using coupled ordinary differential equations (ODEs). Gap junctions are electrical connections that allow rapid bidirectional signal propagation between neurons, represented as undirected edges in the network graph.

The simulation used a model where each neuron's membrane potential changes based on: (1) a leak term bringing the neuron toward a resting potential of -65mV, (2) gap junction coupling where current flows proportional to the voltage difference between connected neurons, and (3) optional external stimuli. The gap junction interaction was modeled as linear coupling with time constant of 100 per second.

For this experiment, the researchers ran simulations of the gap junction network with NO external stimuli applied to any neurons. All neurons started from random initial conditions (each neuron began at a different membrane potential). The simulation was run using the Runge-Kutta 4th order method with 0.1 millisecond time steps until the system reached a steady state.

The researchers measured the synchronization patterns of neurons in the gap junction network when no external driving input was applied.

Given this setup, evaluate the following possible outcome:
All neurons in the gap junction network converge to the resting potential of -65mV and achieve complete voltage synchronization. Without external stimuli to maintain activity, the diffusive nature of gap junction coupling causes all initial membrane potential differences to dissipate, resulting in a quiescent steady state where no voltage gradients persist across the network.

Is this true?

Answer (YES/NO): NO